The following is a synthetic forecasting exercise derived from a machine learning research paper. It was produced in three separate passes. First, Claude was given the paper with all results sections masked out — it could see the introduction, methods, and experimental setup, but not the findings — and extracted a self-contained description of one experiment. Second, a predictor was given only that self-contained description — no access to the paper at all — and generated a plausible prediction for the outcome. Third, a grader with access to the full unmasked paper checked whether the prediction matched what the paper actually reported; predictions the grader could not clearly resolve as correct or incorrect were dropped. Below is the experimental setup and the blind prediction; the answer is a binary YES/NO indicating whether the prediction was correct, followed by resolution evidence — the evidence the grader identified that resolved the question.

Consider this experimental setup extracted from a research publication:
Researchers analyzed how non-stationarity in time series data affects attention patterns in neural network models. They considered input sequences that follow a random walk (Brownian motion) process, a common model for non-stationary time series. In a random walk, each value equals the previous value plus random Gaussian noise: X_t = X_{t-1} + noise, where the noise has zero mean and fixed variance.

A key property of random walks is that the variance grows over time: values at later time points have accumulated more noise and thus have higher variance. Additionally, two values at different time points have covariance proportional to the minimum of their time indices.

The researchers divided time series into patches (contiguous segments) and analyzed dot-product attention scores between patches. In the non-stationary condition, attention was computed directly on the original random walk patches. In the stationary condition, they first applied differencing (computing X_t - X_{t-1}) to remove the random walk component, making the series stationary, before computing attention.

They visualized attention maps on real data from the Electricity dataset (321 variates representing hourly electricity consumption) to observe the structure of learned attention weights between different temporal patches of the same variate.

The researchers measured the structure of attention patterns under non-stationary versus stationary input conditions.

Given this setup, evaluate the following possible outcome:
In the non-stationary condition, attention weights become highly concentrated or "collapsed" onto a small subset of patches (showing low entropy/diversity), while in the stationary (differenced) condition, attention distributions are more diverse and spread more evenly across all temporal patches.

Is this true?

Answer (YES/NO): NO